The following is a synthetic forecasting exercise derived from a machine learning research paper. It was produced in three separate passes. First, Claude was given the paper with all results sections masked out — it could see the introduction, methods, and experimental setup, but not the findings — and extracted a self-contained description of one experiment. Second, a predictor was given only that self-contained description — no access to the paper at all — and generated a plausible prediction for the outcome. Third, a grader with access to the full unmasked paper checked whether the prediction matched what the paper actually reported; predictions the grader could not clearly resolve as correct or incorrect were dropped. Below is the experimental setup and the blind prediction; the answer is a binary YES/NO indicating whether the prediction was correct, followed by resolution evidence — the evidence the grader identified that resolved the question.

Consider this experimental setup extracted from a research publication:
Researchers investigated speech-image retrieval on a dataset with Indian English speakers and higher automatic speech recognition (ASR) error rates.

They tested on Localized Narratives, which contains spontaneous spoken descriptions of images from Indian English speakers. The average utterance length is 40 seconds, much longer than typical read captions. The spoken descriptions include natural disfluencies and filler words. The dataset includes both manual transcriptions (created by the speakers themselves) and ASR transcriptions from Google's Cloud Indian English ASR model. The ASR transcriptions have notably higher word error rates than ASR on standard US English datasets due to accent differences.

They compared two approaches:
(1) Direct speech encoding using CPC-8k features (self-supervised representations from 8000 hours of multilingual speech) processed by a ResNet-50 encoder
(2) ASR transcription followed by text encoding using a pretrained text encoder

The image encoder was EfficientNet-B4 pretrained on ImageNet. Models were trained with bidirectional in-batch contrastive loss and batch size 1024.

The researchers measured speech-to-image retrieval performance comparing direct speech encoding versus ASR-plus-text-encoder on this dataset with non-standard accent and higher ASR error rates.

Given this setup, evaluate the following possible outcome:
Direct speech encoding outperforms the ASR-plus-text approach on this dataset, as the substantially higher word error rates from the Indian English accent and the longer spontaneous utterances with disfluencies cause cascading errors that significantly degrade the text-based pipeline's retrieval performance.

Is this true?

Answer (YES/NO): YES